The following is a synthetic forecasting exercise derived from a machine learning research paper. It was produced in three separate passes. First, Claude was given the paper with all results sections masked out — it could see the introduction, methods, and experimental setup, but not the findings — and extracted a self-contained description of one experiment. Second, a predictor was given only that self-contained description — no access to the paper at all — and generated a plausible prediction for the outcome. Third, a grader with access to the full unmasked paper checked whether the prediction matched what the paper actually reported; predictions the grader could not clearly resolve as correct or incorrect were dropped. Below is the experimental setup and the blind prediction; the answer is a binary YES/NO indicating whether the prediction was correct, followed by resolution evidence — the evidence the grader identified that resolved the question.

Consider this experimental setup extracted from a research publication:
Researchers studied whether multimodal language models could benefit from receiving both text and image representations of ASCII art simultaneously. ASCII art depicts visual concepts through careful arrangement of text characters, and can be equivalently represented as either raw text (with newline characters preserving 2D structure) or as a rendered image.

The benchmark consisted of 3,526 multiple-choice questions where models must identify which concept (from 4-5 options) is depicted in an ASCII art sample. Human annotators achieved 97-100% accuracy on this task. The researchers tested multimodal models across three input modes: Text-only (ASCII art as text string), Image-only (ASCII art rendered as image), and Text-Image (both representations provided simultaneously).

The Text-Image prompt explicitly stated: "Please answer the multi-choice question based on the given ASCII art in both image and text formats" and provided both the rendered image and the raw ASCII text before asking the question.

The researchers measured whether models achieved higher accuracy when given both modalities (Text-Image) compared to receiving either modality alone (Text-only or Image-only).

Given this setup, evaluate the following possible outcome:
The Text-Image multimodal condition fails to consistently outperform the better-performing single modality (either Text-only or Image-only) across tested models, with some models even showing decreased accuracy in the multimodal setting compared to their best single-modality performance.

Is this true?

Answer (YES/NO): YES